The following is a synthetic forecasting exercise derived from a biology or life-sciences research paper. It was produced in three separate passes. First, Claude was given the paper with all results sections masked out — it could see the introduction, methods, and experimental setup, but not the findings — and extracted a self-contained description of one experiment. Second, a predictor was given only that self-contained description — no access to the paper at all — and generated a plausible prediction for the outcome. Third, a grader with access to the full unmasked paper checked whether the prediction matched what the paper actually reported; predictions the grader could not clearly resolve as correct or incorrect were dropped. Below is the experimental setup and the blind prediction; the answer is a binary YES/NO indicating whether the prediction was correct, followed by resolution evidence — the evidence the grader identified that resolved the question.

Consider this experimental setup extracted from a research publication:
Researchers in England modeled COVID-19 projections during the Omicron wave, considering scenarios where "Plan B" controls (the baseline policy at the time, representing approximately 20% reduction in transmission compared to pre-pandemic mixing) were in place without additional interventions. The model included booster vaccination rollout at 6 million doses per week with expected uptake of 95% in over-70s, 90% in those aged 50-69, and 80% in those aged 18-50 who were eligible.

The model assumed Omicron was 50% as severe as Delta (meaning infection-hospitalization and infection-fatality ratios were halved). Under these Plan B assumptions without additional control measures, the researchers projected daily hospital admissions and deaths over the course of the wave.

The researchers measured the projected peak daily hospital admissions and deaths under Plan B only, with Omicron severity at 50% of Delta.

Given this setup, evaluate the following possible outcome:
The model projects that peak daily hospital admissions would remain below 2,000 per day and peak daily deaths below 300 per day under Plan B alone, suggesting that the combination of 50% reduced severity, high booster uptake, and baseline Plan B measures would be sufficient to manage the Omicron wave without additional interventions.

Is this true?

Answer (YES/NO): NO